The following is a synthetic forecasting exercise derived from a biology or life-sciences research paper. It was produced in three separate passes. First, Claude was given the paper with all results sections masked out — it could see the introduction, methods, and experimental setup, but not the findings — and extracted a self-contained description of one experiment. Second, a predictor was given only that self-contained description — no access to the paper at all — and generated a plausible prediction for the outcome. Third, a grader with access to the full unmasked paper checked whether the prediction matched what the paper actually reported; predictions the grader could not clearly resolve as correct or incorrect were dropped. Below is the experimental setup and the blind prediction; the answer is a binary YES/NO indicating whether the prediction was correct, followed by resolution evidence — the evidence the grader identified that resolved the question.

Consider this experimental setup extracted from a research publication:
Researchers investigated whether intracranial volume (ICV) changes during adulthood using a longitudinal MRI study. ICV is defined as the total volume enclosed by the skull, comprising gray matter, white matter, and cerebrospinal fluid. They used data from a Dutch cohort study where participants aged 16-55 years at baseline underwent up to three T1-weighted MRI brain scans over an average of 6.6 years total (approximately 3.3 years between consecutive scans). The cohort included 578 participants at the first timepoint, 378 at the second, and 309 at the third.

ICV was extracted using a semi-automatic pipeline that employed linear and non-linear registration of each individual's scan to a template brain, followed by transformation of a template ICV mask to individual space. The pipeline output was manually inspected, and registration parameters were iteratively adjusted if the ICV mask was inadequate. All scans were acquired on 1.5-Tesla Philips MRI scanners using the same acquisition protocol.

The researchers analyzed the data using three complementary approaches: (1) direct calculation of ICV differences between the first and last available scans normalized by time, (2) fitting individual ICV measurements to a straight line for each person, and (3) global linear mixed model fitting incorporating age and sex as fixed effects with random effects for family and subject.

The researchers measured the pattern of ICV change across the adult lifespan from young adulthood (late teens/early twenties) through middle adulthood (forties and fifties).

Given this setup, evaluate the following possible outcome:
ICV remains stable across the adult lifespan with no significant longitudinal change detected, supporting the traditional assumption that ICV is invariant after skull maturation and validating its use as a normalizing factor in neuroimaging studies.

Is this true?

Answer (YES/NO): NO